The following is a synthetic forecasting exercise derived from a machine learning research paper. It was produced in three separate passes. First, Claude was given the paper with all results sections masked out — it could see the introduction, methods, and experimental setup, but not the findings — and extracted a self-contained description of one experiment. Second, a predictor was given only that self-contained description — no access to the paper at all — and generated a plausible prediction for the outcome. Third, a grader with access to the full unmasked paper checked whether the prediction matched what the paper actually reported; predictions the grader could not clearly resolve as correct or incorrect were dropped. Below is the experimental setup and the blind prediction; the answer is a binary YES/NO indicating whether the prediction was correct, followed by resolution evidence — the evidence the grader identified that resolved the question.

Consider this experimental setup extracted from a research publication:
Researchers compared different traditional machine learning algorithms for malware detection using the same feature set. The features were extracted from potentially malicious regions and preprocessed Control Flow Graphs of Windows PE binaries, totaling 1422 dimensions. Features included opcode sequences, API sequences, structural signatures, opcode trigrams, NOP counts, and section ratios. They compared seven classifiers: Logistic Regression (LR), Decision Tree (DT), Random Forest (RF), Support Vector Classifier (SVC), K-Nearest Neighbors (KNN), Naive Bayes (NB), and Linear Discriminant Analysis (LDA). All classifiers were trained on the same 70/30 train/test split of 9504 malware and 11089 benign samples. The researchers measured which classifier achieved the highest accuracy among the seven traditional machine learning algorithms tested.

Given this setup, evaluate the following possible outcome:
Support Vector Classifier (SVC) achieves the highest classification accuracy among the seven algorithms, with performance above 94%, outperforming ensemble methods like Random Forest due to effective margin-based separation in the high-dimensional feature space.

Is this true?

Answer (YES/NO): NO